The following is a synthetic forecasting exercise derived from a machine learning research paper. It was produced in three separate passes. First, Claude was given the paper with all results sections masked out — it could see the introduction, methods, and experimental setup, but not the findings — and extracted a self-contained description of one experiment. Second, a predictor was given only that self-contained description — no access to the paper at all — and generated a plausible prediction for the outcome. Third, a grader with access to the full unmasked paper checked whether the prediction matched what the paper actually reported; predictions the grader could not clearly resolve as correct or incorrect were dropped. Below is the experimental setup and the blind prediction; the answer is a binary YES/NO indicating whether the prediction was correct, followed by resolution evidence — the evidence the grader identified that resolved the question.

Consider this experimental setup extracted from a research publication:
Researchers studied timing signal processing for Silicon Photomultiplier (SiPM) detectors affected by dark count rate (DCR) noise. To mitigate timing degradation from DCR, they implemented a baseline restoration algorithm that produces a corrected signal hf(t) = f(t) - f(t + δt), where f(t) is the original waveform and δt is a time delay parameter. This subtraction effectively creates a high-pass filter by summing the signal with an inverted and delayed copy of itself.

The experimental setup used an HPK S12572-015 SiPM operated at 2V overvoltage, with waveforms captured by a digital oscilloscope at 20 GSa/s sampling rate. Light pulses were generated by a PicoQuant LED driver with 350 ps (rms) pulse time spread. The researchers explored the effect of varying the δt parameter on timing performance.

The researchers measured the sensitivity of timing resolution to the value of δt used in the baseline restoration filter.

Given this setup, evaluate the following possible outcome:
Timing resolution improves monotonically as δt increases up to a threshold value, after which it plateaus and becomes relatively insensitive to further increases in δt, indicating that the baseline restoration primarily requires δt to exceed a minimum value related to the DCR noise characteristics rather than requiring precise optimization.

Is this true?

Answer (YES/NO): NO